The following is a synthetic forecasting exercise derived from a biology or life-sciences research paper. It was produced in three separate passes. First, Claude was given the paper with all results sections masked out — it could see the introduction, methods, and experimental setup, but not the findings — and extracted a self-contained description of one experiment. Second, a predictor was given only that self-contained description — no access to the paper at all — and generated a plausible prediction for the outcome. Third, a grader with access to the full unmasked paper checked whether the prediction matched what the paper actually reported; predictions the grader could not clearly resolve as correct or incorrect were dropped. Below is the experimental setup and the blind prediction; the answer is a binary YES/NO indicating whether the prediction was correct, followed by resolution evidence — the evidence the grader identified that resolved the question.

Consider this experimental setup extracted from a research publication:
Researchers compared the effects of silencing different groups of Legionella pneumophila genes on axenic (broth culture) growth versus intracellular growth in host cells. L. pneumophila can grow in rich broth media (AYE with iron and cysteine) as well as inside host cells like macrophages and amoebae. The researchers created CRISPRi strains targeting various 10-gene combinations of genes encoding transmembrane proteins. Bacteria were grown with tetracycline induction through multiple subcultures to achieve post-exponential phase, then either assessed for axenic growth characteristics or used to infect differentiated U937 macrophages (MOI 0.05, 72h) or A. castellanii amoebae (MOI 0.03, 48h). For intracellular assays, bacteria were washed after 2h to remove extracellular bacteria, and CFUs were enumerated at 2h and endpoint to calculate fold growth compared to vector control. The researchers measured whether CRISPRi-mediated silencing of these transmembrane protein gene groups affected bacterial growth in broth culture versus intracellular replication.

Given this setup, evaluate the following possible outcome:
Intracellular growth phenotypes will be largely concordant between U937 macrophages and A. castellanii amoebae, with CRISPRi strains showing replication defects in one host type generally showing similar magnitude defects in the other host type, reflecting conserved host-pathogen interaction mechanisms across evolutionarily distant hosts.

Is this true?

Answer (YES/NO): NO